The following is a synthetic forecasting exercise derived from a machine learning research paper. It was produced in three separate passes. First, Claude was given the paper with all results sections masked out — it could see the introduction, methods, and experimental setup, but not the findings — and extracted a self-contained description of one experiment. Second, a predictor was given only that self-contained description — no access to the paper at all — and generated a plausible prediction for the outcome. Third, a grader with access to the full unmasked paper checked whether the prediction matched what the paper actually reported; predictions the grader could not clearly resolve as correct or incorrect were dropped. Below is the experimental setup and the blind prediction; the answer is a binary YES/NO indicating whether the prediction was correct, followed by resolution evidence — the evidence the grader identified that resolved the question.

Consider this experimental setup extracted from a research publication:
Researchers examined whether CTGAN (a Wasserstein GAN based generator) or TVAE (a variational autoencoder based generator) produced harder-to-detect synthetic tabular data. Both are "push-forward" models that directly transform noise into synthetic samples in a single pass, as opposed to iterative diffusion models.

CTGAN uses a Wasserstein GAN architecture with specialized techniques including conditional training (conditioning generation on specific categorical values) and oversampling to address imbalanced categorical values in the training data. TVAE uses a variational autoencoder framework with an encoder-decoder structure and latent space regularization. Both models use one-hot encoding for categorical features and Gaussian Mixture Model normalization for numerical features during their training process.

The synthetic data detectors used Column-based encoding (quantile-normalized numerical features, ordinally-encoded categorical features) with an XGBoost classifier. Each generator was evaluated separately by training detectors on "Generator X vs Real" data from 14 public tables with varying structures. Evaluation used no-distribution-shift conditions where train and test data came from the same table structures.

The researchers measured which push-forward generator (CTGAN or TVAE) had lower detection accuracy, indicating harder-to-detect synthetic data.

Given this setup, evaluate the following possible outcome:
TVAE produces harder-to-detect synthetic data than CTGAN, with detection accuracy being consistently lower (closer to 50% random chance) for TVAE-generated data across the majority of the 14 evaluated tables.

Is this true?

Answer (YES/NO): NO